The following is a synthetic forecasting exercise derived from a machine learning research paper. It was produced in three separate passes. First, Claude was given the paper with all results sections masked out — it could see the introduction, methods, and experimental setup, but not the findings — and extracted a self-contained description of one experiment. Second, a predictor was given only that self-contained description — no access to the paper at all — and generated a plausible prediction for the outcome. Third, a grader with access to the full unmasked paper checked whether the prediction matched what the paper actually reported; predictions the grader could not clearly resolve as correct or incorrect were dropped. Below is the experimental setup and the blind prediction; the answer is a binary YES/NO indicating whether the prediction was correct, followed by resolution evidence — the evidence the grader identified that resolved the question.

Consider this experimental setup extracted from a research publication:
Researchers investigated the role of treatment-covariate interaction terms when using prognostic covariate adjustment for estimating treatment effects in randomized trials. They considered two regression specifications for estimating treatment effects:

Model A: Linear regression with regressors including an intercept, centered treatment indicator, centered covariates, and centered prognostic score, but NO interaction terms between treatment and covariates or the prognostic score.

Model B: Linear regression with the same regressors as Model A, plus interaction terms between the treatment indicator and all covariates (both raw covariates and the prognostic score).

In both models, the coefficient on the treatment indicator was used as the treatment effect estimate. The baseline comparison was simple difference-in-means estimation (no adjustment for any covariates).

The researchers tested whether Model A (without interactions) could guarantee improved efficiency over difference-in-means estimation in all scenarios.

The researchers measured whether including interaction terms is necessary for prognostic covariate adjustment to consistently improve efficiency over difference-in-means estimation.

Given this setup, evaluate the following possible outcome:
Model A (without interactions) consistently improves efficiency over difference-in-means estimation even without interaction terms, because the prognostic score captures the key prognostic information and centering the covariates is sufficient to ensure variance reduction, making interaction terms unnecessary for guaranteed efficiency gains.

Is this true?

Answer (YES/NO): NO